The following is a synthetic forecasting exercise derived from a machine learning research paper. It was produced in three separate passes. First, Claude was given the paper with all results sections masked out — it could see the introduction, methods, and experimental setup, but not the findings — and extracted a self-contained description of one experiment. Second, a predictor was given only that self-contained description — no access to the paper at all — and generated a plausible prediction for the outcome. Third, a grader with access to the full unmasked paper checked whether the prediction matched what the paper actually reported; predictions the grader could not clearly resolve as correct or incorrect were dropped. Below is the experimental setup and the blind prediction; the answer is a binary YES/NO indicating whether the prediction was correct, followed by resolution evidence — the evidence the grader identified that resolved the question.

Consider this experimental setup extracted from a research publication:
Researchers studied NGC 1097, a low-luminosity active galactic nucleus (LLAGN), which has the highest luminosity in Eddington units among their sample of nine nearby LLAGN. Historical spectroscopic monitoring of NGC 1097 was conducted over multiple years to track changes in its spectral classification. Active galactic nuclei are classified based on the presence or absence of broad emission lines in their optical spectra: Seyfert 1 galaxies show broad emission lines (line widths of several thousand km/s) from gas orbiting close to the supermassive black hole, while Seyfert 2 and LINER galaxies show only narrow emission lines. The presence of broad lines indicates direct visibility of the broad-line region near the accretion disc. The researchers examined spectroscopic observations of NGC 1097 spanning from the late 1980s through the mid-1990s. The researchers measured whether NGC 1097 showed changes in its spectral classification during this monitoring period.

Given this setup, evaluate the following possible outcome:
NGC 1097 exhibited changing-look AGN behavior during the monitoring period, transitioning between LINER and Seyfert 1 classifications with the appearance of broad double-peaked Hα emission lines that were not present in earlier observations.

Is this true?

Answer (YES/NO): NO